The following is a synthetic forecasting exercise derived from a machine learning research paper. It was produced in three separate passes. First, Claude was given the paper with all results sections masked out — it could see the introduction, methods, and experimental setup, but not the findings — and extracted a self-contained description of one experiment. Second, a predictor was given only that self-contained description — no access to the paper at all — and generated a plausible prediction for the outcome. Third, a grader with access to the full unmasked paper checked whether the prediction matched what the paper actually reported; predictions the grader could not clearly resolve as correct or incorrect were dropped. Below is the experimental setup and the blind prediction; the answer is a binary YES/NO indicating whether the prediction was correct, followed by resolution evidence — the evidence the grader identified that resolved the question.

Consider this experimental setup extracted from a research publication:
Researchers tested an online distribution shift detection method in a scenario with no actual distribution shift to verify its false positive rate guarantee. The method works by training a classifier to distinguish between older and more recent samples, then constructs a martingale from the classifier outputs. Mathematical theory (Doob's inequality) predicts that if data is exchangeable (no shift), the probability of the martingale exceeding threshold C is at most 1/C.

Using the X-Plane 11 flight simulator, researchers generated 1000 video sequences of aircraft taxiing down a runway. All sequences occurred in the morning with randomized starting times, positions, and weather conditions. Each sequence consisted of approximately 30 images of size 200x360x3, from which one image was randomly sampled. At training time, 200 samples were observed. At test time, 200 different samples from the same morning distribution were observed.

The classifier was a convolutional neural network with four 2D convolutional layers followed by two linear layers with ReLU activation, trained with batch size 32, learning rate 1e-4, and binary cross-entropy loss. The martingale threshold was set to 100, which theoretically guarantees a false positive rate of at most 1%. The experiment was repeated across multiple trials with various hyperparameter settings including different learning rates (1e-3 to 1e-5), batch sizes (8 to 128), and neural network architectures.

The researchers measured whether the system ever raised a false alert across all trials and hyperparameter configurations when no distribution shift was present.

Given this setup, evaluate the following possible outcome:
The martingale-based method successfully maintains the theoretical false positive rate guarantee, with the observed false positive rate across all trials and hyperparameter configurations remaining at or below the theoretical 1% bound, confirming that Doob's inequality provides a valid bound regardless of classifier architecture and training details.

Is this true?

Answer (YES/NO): YES